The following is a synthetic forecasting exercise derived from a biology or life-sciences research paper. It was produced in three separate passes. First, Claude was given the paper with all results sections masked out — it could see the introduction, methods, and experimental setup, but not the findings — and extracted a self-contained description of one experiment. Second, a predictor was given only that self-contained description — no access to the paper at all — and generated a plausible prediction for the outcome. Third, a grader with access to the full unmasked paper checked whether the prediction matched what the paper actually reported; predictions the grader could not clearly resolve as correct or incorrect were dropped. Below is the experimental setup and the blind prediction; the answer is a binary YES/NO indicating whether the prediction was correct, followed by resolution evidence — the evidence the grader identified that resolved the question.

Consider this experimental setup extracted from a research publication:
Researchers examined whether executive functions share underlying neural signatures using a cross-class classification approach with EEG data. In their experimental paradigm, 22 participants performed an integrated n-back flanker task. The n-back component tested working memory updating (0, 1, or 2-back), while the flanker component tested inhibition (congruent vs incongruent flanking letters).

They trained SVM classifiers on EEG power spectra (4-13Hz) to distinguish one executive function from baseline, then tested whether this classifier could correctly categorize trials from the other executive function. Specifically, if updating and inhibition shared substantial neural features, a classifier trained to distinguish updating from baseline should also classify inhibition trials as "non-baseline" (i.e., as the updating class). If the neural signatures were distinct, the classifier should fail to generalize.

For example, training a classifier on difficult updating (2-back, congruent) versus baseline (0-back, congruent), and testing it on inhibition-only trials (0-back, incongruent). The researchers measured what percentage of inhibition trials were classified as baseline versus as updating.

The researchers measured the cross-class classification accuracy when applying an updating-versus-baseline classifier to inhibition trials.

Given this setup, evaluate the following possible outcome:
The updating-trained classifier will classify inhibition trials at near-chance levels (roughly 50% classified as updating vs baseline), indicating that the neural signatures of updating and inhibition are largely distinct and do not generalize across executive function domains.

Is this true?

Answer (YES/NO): NO